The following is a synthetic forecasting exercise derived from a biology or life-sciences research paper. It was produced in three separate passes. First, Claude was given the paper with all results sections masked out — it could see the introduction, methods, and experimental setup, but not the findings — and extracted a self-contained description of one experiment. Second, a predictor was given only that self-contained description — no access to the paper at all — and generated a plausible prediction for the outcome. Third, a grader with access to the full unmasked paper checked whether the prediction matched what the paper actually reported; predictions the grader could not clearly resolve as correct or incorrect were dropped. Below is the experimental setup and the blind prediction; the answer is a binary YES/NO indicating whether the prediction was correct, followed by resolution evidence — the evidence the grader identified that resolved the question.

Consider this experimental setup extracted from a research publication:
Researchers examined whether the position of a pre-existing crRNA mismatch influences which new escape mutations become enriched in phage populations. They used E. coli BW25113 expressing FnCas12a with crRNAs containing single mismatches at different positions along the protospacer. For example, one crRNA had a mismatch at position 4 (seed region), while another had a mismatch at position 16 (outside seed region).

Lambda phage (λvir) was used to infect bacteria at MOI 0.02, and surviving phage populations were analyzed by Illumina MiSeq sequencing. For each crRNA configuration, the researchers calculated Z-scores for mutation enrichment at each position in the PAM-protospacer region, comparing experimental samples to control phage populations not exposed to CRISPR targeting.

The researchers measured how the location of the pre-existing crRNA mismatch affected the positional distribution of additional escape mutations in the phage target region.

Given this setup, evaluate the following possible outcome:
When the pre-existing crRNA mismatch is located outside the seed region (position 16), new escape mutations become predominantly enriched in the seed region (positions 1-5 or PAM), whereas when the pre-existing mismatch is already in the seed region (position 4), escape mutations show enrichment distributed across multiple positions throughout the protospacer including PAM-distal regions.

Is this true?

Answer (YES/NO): NO